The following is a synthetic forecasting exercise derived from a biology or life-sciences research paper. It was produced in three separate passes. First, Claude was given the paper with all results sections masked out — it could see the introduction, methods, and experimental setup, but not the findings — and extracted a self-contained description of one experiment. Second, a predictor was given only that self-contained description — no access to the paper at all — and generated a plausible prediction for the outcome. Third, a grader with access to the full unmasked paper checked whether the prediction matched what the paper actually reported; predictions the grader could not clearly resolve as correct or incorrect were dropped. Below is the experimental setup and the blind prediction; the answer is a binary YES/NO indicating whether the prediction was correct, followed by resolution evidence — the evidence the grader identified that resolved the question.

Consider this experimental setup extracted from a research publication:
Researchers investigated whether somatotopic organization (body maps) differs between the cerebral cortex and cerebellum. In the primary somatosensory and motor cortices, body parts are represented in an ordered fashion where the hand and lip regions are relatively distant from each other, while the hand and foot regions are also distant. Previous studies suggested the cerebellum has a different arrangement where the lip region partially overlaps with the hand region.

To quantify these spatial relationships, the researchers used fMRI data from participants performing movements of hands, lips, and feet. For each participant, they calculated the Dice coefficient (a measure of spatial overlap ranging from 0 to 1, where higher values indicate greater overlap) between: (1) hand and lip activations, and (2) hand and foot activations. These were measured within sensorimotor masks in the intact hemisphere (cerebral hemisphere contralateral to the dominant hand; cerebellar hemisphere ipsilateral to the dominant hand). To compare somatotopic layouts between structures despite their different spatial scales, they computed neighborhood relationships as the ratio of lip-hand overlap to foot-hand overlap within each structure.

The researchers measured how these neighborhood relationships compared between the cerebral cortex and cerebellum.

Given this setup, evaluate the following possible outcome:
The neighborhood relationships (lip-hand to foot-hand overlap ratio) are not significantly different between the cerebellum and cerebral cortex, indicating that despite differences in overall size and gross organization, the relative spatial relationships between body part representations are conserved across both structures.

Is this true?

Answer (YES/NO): NO